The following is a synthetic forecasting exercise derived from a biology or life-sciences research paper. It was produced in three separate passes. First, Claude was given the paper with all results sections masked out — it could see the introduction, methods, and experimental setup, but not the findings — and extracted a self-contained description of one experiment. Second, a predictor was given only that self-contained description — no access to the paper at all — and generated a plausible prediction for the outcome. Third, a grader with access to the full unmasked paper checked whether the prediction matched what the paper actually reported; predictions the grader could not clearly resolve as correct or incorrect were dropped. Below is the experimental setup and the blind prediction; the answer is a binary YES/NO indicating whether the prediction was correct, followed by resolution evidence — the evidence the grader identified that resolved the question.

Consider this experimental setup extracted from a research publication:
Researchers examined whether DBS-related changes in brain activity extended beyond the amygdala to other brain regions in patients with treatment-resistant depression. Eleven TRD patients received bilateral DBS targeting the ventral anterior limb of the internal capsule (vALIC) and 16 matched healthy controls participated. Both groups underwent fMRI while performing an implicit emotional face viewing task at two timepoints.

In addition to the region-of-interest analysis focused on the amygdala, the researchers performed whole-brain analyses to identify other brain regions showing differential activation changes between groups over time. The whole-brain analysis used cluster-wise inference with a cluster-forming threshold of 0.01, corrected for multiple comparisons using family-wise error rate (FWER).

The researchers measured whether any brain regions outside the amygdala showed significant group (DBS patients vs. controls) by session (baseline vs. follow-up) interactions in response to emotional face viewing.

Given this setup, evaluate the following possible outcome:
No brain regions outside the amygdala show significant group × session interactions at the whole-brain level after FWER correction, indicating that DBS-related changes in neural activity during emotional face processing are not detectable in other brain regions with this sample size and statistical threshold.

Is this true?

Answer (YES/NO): YES